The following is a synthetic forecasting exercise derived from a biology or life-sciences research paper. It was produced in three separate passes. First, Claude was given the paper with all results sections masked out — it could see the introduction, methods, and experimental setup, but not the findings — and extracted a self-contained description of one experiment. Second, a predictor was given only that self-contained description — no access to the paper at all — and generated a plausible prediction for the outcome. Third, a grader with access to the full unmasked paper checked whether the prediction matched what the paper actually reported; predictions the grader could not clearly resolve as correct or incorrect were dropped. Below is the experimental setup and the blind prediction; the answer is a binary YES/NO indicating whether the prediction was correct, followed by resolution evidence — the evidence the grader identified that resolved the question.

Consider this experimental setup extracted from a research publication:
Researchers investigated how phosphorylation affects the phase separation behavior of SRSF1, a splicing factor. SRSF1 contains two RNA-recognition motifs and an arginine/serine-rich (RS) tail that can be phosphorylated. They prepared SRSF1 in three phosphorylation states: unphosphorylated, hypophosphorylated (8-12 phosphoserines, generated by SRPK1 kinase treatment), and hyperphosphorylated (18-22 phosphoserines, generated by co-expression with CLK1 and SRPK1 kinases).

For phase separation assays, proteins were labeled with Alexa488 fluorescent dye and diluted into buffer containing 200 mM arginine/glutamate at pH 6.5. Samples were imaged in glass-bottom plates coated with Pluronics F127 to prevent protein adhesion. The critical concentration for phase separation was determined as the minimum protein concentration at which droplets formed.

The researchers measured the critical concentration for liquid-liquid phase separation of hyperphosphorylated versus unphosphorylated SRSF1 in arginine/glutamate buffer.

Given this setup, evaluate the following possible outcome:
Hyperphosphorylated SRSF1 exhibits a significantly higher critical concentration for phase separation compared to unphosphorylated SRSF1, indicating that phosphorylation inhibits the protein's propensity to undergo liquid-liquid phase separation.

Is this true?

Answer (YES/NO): NO